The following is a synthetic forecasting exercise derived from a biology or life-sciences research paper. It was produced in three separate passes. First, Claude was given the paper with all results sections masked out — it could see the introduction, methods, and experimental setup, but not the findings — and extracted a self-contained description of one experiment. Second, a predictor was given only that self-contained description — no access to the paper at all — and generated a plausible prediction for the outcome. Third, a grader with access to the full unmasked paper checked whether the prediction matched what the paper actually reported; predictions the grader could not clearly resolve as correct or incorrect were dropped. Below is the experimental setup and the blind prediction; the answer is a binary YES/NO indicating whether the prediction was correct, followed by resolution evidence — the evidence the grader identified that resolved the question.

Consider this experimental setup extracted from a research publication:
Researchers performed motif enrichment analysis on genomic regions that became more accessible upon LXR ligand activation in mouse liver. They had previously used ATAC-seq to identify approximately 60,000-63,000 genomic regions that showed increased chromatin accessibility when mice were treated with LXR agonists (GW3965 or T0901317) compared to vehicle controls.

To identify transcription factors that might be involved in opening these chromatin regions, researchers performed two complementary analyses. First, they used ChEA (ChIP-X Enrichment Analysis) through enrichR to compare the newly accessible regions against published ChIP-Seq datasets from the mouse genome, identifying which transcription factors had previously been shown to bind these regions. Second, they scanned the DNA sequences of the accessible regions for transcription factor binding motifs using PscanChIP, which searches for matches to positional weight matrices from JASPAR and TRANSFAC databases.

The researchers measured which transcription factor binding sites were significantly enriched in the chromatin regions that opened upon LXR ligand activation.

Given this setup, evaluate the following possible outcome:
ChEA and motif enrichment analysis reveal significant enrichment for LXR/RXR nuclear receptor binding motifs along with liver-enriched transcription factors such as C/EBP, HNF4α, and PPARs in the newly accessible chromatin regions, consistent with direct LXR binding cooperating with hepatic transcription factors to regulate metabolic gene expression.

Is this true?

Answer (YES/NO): NO